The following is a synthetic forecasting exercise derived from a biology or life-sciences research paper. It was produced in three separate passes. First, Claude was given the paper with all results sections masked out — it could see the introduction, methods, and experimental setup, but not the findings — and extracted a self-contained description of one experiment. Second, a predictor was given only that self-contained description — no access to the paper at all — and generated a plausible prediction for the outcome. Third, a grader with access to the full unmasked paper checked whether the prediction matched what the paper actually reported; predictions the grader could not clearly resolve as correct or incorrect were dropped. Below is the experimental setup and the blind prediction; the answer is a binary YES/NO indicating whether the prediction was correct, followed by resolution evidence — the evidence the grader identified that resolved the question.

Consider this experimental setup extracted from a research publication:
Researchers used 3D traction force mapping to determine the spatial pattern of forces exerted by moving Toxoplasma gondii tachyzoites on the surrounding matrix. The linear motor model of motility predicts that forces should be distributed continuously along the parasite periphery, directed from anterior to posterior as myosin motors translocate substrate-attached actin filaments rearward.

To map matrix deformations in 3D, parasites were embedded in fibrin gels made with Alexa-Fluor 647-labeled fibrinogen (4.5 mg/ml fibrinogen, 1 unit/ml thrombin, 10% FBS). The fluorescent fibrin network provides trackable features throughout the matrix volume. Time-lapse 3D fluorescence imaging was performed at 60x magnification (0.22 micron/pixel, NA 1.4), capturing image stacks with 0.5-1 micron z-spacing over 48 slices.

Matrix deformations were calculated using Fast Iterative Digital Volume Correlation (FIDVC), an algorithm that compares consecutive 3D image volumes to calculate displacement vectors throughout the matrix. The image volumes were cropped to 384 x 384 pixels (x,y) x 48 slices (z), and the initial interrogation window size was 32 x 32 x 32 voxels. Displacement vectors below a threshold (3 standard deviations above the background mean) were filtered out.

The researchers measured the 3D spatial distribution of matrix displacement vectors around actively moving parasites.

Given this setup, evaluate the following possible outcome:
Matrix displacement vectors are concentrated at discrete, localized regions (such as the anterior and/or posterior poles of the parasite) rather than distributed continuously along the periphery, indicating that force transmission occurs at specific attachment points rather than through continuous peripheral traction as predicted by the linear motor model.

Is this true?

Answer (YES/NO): NO